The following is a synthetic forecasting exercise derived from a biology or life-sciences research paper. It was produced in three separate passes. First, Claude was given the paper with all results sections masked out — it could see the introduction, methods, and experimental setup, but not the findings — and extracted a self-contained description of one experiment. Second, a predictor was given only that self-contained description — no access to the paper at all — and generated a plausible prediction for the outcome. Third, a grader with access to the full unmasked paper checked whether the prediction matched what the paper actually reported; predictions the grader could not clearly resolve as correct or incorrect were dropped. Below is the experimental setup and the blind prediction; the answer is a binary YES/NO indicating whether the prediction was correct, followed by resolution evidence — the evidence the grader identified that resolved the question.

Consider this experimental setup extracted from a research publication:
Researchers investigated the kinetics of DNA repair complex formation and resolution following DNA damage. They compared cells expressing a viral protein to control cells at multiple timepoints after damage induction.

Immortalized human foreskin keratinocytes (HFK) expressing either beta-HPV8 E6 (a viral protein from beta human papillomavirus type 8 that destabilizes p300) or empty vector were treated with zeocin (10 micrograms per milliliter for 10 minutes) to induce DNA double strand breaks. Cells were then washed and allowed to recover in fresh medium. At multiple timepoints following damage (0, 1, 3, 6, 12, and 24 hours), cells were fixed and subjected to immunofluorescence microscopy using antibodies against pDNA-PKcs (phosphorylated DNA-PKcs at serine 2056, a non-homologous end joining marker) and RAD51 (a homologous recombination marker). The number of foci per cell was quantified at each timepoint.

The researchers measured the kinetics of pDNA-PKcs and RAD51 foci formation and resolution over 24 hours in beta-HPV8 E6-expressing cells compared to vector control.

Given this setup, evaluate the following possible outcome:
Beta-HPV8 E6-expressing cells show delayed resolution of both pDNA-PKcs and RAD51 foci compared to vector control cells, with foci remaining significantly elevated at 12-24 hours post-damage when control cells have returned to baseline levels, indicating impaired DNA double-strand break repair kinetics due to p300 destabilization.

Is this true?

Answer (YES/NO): YES